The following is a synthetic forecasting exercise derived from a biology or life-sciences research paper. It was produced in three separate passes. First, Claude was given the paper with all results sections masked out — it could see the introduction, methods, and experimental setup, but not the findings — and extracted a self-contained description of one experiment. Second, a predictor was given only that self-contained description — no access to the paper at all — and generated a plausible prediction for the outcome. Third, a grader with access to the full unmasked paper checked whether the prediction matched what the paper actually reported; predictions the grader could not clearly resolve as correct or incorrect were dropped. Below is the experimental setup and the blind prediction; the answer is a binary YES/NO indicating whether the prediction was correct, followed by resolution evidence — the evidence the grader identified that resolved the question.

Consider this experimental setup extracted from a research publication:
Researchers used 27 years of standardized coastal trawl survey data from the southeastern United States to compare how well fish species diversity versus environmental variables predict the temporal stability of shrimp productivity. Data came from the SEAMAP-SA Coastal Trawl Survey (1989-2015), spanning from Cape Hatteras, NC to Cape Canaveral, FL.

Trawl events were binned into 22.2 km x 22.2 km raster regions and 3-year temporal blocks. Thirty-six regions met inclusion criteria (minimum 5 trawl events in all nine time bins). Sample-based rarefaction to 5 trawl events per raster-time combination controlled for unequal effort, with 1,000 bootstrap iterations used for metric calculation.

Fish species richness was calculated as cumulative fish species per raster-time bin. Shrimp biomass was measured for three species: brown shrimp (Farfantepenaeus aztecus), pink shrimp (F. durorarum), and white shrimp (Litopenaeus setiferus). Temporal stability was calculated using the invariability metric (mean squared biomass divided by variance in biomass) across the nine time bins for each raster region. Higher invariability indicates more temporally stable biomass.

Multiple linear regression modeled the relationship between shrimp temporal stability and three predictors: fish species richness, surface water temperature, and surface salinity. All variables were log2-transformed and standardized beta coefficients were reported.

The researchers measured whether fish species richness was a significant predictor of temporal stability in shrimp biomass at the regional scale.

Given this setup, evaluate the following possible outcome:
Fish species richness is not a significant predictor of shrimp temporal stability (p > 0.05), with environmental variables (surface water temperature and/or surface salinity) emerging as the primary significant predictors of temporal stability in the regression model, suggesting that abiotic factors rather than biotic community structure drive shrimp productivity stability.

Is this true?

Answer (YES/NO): NO